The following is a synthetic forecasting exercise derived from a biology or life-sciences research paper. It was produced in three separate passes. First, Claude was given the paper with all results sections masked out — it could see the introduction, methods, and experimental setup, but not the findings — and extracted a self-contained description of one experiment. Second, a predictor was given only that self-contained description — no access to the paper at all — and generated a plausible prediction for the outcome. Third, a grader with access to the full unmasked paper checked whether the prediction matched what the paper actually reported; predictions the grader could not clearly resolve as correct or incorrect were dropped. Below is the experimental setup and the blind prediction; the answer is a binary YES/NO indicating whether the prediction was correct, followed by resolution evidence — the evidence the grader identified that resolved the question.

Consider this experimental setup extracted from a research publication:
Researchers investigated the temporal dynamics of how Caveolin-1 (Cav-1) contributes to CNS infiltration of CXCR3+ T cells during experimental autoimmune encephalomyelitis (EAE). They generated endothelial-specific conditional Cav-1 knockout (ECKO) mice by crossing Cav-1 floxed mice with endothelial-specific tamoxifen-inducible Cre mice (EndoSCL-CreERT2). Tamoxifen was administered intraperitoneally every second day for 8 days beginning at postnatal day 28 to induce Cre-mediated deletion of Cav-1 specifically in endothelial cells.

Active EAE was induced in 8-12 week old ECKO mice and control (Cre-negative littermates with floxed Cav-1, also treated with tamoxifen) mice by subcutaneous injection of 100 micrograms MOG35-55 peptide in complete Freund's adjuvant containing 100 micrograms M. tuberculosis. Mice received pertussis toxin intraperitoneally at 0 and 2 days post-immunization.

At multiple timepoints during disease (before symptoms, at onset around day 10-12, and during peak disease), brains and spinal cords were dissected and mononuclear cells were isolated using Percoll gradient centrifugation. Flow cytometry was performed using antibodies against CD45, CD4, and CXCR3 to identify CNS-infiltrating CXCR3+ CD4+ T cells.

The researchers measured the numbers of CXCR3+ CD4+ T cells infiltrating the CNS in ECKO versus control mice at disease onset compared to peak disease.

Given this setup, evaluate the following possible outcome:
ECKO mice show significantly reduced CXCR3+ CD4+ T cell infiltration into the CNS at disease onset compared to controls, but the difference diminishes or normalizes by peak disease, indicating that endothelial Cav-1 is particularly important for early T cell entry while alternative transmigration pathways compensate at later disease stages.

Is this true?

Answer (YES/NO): YES